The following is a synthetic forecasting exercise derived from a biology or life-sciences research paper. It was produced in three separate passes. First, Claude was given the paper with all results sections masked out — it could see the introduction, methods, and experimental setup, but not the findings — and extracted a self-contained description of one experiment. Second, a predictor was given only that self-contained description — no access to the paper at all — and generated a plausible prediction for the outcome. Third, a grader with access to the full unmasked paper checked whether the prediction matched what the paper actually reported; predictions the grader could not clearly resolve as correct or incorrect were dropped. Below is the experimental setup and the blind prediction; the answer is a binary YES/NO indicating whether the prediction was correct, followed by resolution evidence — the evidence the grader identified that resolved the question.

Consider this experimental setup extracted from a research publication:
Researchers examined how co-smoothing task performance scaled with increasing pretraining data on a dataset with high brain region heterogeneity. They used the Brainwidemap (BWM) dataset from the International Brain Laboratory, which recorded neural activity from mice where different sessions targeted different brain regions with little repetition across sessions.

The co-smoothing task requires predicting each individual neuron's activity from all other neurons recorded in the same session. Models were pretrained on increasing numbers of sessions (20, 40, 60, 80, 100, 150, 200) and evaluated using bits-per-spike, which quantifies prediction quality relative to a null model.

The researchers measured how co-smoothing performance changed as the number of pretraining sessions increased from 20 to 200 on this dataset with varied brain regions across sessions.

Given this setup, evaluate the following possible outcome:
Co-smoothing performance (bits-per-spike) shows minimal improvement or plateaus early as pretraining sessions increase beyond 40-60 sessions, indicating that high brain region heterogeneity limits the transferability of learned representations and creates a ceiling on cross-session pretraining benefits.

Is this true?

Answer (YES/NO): YES